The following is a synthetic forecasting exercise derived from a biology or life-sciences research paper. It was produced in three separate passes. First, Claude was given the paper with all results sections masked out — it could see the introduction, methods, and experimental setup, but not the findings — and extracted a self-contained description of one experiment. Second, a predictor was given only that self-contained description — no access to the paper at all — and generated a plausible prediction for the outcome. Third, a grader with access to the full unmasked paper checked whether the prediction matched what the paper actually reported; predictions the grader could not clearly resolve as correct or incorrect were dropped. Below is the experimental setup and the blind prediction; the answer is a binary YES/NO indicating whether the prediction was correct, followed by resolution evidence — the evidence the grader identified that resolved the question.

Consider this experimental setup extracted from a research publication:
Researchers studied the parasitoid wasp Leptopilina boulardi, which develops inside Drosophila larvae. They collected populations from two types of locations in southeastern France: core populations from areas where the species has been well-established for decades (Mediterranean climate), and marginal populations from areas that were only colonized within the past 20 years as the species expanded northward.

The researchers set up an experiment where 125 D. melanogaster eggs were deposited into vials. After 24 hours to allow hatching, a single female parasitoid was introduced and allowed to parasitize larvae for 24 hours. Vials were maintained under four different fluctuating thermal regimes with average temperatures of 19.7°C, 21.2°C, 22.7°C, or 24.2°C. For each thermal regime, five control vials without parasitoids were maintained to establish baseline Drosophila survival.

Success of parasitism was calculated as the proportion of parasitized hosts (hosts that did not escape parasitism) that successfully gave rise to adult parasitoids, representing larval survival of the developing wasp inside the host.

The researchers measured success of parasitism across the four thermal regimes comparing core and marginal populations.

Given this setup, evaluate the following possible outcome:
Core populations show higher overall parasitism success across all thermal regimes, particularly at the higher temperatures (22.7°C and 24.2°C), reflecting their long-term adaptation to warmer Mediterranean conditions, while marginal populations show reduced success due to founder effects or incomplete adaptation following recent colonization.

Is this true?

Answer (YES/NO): NO